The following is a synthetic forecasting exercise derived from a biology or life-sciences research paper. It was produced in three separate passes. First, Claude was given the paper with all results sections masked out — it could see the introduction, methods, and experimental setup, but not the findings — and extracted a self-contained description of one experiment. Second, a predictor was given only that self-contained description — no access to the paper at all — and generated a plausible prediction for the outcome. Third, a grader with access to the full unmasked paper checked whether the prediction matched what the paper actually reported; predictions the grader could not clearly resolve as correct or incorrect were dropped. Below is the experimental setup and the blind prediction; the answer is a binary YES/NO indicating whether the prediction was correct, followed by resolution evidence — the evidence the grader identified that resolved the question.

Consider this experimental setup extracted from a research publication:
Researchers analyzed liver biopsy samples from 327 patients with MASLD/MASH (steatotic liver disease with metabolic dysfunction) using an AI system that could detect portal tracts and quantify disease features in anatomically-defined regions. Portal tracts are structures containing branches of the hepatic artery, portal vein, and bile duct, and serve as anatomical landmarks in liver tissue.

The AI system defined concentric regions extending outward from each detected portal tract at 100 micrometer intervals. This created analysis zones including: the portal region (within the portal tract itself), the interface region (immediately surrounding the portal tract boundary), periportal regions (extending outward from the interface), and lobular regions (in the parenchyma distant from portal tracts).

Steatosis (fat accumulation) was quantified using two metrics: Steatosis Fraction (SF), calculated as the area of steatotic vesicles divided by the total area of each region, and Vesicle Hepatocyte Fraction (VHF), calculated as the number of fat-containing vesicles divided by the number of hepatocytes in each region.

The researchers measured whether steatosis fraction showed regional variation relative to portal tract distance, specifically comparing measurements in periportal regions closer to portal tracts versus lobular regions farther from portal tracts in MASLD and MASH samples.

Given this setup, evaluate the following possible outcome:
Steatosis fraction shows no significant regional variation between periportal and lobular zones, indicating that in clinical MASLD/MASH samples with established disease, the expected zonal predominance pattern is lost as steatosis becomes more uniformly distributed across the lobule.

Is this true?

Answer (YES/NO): NO